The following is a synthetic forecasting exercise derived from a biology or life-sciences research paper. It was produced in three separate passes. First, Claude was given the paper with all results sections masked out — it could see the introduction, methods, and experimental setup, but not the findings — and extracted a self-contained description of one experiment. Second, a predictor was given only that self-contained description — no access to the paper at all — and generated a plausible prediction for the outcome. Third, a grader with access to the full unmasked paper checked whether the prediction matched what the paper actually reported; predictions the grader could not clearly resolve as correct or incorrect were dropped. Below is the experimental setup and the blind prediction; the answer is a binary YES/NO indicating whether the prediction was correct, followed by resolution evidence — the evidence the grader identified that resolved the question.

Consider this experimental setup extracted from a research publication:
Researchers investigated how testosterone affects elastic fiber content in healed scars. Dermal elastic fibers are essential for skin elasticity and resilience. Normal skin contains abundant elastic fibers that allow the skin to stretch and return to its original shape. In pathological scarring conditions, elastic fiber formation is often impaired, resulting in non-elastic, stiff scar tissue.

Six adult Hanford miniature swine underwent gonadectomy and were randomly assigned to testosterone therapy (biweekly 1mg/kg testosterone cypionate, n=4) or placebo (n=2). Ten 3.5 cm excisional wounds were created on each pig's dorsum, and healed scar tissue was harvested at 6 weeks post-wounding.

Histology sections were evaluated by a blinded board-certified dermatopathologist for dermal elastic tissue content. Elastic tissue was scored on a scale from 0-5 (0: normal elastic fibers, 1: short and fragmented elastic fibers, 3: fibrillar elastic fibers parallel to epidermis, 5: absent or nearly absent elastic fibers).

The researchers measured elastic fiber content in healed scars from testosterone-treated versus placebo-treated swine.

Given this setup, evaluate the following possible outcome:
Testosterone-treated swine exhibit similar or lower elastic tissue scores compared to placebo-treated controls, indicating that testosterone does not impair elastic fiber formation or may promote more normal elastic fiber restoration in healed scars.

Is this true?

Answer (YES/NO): NO